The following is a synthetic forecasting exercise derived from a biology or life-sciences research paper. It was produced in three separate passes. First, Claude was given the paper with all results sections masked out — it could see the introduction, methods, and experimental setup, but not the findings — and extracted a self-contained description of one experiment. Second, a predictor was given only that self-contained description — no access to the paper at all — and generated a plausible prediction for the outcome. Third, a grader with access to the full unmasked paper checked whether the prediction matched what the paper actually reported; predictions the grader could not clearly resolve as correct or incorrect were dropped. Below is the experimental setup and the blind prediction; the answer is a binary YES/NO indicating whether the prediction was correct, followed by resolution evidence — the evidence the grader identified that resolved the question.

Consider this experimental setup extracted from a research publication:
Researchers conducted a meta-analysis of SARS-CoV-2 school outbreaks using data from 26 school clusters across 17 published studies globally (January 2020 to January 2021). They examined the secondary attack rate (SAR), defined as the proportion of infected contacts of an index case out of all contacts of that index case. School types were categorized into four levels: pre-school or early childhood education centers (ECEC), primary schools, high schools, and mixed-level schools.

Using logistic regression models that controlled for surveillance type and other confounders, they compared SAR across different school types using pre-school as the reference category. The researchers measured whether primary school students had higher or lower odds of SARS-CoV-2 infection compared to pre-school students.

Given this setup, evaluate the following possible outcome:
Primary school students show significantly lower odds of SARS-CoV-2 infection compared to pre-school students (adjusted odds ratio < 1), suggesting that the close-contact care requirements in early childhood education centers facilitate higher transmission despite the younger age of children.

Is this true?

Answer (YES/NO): YES